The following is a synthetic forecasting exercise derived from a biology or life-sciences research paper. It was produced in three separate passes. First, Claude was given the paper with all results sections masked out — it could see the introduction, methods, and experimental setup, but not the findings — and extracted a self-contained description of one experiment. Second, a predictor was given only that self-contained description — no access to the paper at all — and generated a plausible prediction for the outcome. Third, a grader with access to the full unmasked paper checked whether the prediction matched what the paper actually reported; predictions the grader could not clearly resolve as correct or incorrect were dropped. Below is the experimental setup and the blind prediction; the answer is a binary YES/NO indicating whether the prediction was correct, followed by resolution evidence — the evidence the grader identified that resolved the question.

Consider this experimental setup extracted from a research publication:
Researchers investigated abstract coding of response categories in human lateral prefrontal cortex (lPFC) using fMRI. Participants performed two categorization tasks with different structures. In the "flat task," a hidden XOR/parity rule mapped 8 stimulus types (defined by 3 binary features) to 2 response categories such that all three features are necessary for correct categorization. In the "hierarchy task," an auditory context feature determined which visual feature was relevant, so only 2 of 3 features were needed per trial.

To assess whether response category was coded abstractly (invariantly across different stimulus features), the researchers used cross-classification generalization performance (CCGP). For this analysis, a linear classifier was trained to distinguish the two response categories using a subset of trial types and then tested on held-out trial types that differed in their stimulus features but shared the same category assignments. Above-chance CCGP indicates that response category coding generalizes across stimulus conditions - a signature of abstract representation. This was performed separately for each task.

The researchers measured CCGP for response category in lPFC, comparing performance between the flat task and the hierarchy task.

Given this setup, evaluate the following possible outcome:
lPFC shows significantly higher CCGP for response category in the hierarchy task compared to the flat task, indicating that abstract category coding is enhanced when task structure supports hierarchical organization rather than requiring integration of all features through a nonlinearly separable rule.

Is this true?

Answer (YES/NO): NO